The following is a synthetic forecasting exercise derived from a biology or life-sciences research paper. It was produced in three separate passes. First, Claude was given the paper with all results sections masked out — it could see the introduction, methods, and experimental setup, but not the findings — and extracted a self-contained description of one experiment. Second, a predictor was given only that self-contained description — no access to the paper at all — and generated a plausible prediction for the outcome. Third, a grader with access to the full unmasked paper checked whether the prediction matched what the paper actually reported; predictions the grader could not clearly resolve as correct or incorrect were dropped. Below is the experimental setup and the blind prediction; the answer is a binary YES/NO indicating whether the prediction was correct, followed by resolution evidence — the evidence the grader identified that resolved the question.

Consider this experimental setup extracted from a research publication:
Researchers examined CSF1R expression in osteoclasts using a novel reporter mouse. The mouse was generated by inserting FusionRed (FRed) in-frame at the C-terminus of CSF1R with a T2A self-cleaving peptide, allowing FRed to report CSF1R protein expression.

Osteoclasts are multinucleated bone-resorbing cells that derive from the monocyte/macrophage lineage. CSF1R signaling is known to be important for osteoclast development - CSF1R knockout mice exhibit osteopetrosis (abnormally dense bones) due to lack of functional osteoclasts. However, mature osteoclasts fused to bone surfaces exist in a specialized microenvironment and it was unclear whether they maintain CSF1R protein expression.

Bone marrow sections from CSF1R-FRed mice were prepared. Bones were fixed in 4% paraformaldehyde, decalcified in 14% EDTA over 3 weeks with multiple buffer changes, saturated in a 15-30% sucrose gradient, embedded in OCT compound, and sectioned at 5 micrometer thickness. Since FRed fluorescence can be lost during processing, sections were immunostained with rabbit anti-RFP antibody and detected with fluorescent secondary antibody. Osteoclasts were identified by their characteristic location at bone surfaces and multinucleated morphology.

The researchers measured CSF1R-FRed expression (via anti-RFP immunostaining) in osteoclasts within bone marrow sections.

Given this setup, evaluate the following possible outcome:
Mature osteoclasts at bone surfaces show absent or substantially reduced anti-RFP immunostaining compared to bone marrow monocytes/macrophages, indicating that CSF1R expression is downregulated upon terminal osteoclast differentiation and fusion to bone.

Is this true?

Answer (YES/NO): NO